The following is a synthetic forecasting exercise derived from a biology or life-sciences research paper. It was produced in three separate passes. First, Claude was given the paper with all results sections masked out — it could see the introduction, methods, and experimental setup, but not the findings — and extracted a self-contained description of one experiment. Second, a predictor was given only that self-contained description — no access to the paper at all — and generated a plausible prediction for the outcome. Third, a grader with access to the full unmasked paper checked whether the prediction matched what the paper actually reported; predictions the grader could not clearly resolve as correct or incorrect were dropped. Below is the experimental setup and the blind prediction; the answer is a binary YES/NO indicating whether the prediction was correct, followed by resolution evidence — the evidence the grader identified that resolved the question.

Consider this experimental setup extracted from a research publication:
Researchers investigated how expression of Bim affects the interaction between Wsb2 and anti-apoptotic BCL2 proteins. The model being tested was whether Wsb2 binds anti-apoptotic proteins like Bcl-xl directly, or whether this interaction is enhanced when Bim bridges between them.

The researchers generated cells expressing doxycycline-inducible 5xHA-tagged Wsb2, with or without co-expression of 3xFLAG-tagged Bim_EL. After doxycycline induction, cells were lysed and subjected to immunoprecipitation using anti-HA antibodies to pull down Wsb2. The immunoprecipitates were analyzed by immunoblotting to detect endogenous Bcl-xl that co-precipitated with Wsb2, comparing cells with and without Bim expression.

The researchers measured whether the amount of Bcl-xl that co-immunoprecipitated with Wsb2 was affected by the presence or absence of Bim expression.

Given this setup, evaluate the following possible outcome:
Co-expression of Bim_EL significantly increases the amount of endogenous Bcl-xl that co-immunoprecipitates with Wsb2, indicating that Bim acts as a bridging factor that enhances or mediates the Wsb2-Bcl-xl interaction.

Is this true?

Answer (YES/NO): YES